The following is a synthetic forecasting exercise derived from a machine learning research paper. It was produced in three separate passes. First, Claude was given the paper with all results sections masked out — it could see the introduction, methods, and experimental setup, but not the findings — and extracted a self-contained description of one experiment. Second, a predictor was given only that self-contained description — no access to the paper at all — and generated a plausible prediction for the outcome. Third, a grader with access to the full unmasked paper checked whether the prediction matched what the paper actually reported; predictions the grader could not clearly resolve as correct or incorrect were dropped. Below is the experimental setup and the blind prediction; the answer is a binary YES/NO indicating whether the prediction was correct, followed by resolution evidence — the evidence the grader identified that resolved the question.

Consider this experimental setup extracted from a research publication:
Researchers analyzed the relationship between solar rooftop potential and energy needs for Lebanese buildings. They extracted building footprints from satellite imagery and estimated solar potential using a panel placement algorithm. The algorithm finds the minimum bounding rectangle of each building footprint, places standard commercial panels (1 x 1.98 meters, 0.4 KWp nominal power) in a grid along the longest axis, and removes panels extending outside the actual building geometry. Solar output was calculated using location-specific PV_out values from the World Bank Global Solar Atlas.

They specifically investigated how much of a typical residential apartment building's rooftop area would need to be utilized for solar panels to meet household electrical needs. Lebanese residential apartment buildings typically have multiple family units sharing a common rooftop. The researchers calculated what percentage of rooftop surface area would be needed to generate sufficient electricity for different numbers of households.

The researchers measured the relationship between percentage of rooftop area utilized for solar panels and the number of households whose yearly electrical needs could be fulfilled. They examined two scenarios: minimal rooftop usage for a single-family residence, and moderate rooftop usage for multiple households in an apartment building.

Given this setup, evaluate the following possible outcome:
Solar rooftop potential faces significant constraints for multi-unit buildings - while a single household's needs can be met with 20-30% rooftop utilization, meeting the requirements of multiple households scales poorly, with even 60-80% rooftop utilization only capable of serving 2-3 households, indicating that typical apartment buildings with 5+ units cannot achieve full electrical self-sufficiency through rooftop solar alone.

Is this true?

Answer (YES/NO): NO